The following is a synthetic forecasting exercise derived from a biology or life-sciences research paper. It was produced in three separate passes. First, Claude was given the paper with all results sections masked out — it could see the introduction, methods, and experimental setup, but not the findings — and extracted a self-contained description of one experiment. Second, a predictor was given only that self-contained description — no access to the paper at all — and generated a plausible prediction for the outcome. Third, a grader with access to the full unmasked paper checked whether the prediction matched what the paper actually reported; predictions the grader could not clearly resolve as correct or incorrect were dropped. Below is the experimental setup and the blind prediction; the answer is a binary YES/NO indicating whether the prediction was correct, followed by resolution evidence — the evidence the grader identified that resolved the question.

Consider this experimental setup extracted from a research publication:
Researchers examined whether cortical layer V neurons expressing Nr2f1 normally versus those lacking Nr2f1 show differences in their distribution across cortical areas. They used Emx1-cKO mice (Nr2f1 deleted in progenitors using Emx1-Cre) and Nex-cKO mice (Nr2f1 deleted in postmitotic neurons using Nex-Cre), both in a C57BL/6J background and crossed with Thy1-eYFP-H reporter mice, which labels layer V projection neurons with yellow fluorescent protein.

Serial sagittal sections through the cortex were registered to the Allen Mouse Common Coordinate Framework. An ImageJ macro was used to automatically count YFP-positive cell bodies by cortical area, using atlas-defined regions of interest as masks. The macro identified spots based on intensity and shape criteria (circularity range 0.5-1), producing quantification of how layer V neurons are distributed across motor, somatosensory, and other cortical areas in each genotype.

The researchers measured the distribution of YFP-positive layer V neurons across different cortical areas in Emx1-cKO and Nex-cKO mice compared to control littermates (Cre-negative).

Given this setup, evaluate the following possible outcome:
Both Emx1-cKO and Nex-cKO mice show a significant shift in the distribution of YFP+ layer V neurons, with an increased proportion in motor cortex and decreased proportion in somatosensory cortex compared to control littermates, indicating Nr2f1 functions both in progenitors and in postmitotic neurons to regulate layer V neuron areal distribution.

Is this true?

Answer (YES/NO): NO